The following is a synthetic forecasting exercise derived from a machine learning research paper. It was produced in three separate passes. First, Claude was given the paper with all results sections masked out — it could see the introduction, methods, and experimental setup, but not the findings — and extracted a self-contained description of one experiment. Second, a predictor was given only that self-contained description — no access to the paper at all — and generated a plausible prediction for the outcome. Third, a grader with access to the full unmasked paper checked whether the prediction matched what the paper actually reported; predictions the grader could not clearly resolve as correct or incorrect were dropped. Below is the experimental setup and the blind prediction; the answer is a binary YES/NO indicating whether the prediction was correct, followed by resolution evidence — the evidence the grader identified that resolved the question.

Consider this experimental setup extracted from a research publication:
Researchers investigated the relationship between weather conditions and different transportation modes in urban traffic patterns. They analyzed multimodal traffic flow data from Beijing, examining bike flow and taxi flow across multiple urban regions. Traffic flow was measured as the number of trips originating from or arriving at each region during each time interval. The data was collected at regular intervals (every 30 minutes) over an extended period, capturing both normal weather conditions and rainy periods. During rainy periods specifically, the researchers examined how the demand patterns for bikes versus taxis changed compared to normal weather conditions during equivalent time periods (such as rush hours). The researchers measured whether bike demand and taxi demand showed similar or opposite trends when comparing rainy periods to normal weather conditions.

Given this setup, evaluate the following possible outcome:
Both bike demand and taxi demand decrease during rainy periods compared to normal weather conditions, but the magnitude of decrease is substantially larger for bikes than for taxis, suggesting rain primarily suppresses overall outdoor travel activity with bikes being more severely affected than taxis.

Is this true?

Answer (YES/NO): NO